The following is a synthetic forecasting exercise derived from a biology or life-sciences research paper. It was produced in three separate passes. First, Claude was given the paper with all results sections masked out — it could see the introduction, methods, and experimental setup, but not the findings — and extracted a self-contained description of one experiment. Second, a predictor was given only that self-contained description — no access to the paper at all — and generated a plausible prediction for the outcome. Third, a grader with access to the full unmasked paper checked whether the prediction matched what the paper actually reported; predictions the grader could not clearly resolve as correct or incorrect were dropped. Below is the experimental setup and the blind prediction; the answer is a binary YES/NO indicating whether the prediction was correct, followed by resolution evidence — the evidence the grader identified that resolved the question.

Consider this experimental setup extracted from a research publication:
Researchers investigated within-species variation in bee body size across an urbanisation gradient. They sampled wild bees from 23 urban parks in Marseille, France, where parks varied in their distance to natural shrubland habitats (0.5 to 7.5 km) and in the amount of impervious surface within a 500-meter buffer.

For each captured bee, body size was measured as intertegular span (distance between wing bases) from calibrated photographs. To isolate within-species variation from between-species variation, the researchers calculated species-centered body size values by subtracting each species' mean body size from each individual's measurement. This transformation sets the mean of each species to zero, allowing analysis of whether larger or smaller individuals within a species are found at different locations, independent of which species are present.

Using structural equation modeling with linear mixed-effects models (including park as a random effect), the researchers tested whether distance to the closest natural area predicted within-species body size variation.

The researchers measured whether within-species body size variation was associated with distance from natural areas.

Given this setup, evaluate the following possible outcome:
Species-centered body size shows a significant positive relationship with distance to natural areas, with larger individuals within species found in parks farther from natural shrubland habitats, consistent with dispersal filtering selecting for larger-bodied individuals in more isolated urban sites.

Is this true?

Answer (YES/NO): NO